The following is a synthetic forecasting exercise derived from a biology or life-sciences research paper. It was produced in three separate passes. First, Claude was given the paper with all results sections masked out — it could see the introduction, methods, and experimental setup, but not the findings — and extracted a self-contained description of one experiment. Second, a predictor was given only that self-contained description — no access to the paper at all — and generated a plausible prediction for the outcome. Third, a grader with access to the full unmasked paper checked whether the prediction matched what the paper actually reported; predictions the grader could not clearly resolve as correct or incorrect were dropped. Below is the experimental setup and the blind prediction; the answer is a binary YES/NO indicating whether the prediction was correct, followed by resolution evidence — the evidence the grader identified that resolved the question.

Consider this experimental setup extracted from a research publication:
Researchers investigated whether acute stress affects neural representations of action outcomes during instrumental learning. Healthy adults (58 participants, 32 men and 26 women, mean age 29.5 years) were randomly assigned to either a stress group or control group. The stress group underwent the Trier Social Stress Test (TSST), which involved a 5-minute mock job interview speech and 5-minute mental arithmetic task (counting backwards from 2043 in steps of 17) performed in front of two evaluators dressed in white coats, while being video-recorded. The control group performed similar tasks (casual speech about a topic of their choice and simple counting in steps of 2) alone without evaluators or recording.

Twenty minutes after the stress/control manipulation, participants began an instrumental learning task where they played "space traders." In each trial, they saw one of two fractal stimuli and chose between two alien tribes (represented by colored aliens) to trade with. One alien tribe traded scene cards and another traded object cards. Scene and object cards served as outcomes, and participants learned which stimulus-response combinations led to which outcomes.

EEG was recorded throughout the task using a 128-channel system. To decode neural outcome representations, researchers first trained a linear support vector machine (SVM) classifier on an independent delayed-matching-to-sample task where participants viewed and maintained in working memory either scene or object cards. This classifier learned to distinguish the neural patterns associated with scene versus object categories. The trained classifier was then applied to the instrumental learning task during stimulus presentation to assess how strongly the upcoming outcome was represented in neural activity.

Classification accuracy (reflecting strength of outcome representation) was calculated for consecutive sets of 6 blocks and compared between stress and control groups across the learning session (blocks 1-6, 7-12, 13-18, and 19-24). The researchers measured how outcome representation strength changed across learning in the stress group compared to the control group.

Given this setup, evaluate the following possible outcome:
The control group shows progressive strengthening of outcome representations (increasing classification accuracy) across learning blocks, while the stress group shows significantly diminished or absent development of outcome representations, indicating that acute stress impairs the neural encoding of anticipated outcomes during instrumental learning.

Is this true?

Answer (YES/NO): NO